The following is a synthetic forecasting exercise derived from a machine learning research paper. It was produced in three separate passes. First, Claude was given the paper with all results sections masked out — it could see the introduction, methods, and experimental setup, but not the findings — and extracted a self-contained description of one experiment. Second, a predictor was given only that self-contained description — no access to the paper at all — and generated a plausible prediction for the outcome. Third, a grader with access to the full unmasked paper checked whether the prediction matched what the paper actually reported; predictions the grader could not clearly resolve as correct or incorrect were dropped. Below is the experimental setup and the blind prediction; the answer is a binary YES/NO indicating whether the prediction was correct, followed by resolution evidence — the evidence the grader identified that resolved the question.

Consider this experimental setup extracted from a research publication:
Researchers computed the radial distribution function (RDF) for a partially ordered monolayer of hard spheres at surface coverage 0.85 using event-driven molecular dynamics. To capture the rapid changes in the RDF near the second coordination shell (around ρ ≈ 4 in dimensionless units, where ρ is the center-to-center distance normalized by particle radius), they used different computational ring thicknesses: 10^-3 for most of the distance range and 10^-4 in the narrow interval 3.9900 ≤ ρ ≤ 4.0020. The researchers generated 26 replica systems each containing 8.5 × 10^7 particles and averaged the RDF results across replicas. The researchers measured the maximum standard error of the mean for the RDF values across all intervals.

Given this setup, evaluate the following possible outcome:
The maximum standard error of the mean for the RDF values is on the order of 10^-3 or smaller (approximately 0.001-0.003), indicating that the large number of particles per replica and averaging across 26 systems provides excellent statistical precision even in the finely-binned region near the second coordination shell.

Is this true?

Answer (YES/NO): NO